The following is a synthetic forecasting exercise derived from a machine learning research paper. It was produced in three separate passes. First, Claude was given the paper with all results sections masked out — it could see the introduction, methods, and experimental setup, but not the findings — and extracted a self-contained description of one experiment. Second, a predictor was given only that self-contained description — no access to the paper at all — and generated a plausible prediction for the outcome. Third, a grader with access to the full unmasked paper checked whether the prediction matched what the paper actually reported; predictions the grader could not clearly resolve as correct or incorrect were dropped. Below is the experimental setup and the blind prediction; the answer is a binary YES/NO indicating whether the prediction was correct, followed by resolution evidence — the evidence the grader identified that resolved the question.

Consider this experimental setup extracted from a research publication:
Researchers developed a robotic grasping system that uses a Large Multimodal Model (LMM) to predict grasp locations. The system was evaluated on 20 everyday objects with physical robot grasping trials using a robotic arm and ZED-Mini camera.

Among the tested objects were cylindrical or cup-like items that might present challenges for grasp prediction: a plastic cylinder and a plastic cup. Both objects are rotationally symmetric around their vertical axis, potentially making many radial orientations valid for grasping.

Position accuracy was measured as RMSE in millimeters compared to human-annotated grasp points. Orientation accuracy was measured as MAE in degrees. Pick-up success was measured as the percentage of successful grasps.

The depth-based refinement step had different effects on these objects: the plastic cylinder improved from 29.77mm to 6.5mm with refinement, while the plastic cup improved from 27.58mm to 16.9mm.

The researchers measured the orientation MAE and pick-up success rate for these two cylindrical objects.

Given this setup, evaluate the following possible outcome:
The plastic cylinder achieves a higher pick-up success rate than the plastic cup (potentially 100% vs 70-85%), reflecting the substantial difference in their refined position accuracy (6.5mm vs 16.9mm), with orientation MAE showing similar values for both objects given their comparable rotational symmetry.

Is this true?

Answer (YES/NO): NO